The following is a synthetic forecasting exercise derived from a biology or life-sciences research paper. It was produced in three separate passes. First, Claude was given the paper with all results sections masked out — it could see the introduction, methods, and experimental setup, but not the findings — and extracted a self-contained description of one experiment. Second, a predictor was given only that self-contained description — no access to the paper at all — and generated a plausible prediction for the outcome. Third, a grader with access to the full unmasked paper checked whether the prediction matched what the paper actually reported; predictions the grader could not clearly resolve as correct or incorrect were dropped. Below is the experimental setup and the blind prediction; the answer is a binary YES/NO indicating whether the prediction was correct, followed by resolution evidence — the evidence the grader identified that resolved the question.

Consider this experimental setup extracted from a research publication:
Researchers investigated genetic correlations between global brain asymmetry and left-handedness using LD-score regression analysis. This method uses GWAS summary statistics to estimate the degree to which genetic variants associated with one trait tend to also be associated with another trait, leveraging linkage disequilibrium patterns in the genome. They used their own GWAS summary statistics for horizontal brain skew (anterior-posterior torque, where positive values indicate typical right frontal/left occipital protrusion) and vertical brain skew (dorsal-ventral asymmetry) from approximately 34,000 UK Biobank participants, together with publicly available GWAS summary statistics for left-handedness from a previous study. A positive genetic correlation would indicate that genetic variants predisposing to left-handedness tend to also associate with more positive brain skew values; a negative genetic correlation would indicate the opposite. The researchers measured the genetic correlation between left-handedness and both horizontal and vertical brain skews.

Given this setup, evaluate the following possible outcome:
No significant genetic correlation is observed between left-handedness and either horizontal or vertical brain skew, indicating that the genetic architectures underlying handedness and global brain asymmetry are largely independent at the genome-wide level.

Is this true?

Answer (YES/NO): YES